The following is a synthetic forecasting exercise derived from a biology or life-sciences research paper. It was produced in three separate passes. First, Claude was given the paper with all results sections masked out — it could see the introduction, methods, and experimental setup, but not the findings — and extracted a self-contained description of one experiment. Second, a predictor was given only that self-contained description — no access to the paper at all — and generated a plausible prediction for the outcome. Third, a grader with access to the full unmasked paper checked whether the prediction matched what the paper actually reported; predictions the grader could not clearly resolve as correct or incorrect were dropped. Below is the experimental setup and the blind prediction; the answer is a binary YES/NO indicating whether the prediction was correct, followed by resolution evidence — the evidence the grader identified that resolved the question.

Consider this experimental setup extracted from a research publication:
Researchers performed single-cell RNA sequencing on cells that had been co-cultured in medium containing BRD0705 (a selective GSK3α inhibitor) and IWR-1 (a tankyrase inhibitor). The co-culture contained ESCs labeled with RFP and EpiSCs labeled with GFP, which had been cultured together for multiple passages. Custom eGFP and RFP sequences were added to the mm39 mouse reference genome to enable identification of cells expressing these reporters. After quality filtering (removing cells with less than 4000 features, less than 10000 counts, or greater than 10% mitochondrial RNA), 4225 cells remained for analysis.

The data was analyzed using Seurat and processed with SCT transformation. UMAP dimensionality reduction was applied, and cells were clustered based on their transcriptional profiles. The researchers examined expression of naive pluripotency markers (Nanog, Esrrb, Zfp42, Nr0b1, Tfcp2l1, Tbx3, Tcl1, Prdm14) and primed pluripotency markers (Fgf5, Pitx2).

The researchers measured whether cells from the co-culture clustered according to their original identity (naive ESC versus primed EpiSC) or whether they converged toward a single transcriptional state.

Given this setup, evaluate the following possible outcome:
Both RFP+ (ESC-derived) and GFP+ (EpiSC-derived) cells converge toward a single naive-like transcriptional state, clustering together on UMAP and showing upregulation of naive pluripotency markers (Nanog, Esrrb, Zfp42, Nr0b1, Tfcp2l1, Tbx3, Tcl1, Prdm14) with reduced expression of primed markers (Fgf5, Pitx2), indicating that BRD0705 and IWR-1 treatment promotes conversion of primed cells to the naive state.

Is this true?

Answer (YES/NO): NO